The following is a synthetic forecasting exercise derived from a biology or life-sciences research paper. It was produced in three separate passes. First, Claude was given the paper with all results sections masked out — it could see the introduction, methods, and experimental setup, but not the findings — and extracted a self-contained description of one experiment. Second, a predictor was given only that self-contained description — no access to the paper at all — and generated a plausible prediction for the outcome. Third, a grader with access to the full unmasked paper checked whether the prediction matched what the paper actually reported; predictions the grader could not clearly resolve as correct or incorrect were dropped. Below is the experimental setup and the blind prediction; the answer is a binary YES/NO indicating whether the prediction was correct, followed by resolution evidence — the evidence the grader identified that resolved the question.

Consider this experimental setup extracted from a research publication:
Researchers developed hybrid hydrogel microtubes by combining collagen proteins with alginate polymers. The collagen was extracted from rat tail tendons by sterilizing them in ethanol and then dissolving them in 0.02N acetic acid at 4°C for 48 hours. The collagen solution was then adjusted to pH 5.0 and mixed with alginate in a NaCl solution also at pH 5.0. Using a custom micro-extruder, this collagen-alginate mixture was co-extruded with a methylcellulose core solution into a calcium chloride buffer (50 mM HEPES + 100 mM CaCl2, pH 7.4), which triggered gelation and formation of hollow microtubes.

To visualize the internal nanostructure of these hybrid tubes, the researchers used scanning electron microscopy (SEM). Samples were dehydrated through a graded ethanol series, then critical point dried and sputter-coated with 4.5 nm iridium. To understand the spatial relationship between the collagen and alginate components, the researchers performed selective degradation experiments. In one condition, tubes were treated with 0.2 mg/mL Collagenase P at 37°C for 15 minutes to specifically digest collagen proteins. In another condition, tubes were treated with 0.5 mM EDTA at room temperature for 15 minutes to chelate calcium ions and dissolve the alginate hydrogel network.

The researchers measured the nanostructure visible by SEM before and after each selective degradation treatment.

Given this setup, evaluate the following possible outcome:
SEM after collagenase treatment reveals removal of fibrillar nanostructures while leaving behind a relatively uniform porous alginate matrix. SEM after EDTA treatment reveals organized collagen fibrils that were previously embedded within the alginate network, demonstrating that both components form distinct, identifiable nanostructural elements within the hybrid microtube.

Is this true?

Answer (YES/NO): YES